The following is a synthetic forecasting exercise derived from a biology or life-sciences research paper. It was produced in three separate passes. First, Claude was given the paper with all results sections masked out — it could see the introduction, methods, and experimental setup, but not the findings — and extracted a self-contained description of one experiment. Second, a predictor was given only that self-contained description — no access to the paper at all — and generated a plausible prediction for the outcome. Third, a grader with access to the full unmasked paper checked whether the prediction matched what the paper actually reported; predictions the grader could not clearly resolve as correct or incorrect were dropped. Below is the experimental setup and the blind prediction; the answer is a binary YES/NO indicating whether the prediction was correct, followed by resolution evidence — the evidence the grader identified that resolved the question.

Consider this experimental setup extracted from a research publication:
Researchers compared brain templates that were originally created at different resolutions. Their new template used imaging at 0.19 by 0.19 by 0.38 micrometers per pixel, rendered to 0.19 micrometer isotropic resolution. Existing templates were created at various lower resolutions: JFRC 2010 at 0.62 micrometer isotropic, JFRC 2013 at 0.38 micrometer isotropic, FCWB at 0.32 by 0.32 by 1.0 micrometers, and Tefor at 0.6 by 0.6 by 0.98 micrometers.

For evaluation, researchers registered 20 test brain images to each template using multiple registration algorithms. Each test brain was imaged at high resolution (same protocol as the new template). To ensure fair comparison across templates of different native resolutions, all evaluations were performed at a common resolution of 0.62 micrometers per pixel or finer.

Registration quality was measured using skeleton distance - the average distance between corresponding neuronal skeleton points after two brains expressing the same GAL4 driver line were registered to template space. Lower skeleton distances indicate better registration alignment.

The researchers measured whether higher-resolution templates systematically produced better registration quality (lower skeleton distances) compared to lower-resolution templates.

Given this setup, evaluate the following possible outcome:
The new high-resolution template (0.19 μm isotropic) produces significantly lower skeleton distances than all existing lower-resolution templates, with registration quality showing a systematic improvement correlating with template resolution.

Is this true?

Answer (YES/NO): NO